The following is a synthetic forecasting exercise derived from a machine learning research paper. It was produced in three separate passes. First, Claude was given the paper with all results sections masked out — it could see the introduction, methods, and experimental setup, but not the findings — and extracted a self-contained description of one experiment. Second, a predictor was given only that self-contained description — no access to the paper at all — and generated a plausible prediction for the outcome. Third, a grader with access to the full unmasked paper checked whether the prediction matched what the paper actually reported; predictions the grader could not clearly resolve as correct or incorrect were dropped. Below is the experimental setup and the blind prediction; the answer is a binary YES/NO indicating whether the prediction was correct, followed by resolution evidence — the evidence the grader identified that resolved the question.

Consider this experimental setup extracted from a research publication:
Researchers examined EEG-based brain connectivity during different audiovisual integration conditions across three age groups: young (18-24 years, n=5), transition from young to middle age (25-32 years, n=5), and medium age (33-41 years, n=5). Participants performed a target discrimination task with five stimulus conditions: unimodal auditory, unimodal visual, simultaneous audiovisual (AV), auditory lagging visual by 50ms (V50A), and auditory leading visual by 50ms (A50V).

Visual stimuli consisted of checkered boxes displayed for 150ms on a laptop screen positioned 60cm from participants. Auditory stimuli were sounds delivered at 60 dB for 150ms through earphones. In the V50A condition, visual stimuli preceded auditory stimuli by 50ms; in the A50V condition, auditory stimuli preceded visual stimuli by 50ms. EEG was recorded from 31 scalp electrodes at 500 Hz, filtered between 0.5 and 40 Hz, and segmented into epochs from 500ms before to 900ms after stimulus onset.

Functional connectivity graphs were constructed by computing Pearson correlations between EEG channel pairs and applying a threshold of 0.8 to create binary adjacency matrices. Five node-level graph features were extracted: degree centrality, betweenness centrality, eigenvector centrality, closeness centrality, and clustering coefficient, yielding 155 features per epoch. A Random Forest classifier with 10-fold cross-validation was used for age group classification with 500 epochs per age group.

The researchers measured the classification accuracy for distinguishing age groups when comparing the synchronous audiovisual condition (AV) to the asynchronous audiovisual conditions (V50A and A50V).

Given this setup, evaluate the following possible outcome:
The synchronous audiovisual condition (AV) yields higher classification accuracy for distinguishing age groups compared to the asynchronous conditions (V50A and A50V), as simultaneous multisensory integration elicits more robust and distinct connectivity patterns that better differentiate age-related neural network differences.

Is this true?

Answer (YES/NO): NO